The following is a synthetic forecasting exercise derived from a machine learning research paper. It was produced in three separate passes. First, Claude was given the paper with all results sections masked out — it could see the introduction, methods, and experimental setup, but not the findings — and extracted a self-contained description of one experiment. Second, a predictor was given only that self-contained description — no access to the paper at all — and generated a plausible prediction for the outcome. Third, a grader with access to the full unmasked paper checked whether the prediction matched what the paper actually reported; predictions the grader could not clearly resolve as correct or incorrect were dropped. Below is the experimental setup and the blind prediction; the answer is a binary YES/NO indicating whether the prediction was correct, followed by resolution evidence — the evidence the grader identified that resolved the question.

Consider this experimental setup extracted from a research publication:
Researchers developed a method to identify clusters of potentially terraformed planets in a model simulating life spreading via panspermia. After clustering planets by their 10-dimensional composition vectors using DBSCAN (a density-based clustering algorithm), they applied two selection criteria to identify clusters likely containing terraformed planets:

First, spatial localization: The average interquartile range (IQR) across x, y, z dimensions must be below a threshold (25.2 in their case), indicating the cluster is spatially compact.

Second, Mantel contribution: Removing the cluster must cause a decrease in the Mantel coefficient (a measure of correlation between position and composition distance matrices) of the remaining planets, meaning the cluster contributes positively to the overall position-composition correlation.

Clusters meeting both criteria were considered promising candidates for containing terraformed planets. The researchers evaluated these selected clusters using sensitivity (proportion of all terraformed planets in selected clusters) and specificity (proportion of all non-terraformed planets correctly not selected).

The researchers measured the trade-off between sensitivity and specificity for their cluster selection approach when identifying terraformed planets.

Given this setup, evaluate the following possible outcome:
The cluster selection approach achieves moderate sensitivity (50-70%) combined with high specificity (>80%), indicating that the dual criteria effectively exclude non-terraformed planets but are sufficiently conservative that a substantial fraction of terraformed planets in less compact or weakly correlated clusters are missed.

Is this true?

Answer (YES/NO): NO